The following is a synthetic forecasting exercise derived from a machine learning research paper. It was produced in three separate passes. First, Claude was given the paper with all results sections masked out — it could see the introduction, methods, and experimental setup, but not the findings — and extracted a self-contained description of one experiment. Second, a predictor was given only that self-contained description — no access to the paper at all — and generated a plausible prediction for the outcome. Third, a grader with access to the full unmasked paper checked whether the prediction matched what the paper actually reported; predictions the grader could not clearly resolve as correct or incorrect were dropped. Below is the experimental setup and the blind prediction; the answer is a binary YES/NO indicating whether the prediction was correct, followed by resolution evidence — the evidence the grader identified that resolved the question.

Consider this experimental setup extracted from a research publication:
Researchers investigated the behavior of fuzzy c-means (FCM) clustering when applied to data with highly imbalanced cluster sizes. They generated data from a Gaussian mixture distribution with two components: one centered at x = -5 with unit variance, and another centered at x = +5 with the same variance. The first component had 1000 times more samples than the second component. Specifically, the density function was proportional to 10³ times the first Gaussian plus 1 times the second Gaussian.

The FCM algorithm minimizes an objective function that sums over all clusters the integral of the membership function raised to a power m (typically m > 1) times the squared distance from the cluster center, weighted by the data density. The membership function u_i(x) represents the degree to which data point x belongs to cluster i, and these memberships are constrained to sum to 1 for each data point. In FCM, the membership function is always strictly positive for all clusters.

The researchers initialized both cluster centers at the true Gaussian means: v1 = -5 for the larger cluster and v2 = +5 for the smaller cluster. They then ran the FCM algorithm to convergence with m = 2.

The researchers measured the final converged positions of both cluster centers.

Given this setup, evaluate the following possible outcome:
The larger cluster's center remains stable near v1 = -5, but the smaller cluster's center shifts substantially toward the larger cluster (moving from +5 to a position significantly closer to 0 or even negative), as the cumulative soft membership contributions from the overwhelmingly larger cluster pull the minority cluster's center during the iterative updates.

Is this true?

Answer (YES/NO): YES